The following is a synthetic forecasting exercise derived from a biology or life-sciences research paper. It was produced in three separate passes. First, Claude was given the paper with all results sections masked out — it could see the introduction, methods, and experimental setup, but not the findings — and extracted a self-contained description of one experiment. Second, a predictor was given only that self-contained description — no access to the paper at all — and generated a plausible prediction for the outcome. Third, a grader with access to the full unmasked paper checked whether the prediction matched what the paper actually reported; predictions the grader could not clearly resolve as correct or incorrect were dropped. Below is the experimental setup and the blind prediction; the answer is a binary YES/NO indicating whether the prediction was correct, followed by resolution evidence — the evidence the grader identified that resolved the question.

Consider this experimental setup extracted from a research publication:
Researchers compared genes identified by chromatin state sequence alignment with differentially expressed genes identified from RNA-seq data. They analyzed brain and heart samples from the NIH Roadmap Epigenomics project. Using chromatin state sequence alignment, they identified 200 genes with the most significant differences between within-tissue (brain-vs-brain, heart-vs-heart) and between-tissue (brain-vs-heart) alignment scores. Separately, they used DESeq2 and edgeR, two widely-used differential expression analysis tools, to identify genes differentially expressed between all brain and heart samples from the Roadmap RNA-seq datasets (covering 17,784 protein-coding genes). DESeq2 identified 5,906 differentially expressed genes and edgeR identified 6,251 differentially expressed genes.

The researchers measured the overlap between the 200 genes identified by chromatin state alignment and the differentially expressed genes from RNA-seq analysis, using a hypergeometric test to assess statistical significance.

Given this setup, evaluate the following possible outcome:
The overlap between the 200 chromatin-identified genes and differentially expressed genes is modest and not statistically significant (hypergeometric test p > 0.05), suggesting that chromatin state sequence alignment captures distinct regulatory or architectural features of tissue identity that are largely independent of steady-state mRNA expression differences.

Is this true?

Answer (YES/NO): NO